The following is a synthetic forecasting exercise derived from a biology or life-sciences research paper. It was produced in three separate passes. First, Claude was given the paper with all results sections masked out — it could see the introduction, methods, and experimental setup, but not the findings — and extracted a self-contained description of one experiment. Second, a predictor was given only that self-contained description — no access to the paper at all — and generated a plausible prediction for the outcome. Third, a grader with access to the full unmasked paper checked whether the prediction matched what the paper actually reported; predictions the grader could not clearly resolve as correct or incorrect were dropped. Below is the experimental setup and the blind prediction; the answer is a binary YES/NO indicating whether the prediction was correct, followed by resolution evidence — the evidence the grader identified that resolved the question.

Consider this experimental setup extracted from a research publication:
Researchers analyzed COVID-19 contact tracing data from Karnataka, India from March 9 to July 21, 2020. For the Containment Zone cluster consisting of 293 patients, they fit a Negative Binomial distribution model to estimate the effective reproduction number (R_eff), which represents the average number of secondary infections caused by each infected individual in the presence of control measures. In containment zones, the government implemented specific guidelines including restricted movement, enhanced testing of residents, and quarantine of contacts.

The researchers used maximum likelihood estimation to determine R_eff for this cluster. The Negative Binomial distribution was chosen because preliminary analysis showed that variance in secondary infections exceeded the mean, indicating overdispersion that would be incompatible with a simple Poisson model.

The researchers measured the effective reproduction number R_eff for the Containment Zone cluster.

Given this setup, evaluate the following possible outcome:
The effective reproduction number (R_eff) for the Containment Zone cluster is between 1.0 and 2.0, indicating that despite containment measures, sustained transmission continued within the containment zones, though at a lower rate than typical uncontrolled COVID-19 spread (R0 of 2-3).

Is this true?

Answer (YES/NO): NO